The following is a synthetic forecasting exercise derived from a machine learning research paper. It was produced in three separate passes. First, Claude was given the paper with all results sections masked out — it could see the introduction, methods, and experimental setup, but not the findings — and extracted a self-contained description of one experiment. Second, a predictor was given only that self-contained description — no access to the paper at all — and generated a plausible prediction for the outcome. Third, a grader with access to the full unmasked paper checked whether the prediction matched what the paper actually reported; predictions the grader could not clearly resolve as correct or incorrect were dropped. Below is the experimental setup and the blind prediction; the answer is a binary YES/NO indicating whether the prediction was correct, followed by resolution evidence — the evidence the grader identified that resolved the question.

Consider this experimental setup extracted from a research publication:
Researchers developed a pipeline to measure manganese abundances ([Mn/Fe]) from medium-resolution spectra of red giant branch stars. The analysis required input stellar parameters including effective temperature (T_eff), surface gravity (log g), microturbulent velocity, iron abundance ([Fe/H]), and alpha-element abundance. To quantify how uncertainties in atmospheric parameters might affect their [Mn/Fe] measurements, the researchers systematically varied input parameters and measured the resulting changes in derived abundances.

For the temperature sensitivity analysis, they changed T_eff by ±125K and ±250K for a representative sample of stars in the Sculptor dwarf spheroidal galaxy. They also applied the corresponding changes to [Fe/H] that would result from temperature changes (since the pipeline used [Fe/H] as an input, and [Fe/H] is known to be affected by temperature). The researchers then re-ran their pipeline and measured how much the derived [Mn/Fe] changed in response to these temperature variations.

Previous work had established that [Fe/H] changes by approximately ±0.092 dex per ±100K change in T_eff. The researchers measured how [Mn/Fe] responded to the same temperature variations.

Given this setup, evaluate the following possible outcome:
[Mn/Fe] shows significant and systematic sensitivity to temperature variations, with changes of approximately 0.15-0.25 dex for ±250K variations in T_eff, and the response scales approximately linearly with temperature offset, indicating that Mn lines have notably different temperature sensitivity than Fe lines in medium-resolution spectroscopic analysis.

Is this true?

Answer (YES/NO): NO